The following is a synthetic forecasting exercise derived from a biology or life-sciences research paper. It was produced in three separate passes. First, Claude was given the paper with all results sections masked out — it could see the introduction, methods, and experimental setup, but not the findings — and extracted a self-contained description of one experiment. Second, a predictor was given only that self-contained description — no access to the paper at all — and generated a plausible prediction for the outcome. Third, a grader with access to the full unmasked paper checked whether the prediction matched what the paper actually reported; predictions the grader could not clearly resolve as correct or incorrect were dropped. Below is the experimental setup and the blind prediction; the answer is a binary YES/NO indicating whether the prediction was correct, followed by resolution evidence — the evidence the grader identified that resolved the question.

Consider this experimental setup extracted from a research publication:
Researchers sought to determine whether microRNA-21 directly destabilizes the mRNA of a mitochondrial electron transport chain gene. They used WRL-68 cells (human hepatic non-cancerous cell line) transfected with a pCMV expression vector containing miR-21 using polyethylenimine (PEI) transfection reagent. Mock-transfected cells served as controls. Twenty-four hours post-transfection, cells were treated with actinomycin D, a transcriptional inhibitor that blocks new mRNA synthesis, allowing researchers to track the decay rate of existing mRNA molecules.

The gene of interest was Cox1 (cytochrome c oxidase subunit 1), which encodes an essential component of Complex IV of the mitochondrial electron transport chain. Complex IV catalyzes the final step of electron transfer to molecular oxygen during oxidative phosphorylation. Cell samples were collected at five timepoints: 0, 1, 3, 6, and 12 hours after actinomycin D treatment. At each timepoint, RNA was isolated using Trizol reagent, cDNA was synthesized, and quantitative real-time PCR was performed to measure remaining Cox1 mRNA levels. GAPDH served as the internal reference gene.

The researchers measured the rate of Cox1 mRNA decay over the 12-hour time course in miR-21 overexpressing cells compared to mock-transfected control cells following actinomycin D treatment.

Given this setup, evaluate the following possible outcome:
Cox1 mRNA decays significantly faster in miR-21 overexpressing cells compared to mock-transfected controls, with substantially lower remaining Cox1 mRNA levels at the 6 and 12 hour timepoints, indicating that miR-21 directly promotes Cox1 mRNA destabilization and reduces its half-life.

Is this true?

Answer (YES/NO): YES